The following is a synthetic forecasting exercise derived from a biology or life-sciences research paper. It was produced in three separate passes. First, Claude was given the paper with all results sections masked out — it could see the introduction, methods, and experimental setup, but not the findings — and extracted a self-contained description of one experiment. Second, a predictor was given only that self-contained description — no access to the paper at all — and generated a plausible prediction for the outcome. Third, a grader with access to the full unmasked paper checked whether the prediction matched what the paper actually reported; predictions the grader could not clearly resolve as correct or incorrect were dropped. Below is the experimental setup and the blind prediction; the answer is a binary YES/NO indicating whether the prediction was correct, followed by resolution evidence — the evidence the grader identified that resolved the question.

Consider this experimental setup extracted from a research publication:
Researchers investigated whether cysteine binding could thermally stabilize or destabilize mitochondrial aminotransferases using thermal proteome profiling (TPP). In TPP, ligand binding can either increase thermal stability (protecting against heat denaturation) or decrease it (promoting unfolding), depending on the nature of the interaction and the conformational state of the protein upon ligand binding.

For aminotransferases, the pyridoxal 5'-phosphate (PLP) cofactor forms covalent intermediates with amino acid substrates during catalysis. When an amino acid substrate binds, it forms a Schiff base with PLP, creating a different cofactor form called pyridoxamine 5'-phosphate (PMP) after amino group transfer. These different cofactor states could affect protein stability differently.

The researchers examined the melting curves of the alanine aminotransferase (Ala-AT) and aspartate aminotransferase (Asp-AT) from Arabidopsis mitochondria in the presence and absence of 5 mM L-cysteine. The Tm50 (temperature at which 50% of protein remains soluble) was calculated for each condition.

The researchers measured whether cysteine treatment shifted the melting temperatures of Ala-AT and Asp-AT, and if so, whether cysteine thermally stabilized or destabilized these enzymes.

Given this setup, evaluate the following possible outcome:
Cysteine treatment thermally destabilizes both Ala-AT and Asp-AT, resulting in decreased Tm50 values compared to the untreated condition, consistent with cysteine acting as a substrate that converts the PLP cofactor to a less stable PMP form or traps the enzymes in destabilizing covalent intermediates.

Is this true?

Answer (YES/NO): NO